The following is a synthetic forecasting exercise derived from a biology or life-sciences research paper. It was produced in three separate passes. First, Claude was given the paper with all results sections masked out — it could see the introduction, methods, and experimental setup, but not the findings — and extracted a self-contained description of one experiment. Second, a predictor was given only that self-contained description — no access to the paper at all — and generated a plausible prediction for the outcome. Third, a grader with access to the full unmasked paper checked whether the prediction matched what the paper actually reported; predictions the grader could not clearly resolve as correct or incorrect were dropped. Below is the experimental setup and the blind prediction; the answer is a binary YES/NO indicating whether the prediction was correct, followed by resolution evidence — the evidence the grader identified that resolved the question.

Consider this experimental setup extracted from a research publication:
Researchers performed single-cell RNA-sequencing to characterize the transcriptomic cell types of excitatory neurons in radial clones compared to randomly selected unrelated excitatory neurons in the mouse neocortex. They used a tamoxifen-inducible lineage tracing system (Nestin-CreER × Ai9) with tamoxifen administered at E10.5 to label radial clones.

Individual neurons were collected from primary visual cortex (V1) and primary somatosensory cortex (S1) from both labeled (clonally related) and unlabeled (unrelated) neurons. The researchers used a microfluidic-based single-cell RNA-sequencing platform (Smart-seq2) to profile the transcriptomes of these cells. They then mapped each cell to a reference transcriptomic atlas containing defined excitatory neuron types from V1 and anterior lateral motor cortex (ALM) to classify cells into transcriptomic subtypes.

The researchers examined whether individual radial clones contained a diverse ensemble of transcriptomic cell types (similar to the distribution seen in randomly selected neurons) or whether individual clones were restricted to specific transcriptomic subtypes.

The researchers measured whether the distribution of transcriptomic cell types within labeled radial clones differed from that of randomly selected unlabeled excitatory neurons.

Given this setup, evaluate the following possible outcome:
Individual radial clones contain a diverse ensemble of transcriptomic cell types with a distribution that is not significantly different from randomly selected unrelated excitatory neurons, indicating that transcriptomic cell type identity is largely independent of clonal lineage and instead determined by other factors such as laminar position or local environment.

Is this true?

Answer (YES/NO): YES